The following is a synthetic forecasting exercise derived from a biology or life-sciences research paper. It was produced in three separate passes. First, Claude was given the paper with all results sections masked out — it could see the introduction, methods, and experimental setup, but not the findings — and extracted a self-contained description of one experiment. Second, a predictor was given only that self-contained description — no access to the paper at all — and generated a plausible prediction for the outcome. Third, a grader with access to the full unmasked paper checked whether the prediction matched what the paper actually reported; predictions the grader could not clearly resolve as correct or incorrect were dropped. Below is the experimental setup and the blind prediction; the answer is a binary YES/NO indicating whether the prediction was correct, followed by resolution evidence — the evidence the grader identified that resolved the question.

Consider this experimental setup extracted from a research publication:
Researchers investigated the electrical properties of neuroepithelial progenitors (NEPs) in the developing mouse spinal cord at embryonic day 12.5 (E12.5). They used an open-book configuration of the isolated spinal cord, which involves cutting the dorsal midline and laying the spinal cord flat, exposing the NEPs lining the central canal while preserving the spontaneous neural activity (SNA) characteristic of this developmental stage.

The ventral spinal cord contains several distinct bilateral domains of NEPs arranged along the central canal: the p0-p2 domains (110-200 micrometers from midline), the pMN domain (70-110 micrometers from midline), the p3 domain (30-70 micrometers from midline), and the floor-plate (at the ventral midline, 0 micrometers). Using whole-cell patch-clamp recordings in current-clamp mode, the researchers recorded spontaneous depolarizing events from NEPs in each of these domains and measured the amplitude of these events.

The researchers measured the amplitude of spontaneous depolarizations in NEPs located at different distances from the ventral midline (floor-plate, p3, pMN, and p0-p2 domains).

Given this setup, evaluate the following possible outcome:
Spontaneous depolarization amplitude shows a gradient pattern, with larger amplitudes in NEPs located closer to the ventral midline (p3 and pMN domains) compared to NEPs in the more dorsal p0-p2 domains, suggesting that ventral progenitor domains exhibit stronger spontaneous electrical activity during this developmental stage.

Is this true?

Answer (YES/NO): NO